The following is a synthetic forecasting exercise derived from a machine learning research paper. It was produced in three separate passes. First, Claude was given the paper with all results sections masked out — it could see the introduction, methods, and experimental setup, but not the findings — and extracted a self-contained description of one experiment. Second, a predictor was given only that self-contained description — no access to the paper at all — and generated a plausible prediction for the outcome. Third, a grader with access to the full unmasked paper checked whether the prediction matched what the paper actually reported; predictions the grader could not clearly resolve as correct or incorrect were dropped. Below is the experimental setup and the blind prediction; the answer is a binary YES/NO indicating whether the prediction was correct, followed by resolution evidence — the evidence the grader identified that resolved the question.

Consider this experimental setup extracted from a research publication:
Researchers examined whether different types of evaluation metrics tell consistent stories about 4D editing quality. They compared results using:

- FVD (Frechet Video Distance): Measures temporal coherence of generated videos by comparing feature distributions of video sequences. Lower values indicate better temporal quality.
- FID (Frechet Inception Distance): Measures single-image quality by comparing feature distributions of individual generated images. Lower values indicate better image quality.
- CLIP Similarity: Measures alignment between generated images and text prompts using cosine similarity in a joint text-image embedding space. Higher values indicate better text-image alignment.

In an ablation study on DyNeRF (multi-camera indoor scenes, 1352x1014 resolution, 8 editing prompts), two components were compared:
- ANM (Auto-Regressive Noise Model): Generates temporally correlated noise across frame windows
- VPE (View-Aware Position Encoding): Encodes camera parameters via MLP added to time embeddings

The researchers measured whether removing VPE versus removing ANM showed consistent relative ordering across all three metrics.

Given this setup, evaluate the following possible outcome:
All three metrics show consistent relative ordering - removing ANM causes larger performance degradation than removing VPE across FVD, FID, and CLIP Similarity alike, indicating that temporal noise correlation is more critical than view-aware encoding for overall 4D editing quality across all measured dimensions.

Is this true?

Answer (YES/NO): YES